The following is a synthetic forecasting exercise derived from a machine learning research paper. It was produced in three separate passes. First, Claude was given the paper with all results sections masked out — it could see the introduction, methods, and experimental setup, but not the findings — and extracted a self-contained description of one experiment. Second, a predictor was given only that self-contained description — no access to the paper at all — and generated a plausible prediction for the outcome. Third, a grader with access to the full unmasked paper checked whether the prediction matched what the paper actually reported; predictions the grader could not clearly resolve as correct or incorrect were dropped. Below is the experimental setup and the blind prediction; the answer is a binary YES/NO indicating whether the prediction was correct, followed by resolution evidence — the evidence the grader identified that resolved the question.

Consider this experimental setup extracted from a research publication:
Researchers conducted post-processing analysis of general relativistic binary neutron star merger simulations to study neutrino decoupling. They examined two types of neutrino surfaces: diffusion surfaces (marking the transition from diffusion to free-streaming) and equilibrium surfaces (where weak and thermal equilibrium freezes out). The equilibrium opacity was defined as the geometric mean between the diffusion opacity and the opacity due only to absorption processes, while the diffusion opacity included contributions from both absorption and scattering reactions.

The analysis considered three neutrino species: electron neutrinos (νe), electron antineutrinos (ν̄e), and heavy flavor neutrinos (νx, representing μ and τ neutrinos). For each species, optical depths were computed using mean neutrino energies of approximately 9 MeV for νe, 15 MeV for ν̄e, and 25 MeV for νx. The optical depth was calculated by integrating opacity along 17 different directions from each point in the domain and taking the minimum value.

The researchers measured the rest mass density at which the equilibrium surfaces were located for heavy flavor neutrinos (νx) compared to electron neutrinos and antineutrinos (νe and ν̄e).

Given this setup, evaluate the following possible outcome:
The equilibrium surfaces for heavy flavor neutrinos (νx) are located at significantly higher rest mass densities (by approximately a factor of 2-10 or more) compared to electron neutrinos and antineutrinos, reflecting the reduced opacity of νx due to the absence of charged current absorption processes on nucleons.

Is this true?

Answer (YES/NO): YES